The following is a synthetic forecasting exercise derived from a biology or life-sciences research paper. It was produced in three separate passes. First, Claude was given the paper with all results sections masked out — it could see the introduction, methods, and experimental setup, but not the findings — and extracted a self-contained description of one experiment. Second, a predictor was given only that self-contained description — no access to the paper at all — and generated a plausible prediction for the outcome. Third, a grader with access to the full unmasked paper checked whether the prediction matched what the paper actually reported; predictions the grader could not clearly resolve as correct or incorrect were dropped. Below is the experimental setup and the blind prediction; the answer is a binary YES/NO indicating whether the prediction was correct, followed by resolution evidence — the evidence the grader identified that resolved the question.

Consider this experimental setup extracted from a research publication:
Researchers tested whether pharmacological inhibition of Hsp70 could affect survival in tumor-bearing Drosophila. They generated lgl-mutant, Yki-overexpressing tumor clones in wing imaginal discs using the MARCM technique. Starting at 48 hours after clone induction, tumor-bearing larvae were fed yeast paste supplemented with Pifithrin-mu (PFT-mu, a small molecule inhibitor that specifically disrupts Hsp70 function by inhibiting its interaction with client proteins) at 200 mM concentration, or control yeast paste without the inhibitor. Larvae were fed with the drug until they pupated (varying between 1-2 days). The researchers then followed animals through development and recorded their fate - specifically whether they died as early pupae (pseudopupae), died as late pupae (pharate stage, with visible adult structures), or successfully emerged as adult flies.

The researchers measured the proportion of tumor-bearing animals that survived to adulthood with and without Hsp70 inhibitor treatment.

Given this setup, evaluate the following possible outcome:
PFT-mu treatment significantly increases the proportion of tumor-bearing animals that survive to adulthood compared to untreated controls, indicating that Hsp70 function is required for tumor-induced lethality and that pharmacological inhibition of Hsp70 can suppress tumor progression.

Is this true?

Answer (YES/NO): YES